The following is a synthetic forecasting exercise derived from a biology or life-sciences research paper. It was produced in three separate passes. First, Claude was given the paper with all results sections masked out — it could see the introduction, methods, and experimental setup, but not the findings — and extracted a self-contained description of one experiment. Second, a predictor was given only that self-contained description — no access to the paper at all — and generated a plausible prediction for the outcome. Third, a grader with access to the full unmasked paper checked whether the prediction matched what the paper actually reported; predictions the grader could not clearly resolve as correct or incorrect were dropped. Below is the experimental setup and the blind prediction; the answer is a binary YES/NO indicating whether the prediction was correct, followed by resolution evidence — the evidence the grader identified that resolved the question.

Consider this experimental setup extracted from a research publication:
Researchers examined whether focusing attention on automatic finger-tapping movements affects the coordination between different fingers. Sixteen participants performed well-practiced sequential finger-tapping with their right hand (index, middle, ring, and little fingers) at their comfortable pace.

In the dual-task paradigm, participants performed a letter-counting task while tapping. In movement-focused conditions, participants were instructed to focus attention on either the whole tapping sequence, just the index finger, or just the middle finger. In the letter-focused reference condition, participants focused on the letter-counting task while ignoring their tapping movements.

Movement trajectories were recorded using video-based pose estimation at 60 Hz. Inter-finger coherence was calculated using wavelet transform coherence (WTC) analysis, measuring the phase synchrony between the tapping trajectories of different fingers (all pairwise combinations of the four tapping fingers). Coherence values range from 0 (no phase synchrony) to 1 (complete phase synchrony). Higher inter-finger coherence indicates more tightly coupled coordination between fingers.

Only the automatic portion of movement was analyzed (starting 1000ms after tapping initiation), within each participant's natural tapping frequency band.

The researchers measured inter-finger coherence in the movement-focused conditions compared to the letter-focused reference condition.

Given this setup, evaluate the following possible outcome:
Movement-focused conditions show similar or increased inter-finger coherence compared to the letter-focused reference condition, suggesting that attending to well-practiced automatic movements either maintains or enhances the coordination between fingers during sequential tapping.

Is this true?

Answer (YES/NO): NO